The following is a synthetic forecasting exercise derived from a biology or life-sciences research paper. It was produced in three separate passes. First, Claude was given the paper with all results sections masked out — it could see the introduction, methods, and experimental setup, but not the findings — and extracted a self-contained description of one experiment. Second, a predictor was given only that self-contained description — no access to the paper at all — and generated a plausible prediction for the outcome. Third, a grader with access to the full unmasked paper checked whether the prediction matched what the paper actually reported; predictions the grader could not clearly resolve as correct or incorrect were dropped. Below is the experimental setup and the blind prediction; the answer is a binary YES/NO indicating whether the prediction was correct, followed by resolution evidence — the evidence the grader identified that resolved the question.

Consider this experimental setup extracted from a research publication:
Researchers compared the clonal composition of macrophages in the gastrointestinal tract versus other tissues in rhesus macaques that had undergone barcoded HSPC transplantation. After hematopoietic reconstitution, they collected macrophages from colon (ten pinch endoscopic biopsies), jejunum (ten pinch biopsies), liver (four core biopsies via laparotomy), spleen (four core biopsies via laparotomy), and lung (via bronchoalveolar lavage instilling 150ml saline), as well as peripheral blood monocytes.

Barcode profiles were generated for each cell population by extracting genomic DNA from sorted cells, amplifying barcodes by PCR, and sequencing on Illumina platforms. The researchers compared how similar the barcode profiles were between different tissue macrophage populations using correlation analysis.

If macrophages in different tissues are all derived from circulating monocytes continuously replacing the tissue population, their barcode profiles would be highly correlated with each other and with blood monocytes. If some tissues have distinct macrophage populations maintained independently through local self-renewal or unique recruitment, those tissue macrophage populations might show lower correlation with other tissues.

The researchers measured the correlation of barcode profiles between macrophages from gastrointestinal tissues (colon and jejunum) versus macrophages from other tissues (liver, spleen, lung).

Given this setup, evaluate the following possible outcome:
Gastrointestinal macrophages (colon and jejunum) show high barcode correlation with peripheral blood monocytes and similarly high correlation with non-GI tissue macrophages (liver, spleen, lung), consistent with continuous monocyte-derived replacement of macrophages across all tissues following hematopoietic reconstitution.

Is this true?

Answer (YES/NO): YES